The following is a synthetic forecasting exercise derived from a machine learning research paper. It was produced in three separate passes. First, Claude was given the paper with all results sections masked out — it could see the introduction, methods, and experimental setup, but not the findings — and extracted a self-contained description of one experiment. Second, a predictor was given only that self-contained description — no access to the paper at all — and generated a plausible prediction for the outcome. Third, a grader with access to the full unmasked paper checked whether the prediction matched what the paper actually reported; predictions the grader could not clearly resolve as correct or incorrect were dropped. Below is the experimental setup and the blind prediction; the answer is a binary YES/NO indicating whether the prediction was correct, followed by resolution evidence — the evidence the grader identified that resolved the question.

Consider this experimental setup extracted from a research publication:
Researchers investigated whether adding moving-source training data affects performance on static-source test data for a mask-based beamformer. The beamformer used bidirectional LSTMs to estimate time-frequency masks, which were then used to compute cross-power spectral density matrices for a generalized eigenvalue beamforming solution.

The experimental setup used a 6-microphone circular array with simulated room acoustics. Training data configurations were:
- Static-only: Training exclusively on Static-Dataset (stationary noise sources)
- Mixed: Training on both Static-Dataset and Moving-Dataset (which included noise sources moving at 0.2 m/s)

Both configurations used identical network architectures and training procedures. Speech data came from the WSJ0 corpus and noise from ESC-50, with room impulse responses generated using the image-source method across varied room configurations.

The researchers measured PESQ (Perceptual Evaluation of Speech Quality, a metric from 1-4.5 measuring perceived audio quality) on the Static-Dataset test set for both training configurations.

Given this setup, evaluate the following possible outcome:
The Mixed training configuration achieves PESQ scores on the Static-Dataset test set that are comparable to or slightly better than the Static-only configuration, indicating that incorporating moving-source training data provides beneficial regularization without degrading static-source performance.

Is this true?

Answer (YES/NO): NO